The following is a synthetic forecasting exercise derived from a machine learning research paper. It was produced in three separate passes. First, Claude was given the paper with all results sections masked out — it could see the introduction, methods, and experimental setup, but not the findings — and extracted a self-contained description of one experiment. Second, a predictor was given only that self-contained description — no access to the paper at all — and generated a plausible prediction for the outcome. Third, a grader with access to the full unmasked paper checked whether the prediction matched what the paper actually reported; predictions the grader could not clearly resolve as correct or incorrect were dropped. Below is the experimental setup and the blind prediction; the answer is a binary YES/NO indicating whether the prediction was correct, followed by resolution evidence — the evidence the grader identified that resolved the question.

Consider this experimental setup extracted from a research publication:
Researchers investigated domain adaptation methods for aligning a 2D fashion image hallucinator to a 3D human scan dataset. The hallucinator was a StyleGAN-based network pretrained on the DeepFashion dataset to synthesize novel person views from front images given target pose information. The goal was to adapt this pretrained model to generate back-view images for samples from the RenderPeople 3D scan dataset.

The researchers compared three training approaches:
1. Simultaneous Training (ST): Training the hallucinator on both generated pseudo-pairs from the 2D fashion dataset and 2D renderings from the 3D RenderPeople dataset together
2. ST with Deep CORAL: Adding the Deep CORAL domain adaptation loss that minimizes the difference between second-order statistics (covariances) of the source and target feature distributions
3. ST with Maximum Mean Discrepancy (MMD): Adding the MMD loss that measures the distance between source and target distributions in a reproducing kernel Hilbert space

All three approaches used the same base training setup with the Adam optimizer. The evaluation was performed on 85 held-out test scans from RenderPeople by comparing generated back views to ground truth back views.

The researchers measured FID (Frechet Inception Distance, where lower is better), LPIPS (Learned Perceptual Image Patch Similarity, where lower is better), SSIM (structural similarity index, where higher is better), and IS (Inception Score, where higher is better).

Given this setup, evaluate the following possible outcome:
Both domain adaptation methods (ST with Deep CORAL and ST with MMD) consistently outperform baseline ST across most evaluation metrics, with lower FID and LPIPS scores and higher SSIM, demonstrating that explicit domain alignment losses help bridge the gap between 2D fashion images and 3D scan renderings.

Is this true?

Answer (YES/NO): NO